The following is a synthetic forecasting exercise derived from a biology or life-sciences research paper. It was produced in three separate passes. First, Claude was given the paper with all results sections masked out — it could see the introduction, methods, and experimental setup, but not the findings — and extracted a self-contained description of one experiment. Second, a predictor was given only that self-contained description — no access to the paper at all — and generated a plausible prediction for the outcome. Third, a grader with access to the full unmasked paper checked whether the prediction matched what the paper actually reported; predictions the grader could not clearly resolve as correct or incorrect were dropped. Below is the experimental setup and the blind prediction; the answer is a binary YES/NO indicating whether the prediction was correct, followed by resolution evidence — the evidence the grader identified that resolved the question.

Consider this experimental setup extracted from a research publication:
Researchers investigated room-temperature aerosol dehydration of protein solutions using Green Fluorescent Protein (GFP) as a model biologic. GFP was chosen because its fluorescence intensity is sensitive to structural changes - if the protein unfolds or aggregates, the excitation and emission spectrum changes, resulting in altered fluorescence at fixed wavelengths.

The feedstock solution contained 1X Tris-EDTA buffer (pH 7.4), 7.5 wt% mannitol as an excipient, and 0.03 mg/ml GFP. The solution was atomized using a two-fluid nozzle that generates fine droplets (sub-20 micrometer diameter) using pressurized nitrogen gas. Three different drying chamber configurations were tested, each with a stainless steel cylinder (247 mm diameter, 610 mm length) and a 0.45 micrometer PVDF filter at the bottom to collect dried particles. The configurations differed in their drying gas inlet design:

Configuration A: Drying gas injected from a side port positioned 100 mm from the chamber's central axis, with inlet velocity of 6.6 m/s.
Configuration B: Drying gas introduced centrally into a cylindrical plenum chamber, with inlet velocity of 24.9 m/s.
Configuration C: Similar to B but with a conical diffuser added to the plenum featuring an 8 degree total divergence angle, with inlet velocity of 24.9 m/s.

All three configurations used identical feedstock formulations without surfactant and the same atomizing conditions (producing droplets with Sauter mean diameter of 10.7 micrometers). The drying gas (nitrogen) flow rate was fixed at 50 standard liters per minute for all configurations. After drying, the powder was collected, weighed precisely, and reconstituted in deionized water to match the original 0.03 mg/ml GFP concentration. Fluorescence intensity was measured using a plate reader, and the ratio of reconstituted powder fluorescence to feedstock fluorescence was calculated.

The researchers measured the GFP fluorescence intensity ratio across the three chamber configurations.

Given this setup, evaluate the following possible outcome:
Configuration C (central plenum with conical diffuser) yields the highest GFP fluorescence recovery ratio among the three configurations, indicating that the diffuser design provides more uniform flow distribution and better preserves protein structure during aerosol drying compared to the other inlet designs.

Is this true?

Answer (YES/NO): YES